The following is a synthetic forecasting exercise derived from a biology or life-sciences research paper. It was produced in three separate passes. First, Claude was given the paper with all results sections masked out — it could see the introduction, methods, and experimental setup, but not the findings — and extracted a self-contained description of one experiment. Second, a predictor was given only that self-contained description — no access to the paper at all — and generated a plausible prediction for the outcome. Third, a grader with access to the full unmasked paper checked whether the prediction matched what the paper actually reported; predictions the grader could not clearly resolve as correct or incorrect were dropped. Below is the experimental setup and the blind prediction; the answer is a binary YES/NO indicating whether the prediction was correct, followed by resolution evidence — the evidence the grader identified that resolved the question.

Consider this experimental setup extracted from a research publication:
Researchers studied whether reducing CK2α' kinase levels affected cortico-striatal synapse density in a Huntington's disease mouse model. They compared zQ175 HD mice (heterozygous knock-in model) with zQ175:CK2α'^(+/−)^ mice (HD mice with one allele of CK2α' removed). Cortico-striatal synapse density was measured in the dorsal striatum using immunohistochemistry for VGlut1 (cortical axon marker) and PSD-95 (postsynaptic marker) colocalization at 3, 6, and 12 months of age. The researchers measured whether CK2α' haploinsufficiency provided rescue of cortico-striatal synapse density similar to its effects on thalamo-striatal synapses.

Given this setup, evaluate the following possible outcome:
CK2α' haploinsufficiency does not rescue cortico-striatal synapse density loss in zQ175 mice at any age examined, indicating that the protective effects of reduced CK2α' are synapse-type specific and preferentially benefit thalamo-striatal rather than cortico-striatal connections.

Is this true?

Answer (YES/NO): YES